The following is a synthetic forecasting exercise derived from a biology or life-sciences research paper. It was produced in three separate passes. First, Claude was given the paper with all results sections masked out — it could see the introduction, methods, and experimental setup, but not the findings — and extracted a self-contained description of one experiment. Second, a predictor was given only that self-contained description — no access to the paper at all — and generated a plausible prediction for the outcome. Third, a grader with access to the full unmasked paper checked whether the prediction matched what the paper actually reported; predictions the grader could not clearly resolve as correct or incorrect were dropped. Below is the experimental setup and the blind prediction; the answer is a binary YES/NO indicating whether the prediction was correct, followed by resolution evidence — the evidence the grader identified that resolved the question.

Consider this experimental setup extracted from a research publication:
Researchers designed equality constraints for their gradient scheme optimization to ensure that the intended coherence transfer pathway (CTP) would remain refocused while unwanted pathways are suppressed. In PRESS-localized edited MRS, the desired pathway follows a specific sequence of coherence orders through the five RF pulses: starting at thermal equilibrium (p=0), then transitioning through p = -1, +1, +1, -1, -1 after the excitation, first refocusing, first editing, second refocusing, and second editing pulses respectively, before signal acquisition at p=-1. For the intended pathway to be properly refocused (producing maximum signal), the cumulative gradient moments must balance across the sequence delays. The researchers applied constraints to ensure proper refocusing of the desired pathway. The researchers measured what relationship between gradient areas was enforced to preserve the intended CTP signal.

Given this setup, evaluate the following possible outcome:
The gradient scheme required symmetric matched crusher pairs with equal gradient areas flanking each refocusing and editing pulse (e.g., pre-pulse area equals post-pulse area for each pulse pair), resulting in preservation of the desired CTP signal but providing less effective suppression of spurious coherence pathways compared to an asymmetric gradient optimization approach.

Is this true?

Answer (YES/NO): NO